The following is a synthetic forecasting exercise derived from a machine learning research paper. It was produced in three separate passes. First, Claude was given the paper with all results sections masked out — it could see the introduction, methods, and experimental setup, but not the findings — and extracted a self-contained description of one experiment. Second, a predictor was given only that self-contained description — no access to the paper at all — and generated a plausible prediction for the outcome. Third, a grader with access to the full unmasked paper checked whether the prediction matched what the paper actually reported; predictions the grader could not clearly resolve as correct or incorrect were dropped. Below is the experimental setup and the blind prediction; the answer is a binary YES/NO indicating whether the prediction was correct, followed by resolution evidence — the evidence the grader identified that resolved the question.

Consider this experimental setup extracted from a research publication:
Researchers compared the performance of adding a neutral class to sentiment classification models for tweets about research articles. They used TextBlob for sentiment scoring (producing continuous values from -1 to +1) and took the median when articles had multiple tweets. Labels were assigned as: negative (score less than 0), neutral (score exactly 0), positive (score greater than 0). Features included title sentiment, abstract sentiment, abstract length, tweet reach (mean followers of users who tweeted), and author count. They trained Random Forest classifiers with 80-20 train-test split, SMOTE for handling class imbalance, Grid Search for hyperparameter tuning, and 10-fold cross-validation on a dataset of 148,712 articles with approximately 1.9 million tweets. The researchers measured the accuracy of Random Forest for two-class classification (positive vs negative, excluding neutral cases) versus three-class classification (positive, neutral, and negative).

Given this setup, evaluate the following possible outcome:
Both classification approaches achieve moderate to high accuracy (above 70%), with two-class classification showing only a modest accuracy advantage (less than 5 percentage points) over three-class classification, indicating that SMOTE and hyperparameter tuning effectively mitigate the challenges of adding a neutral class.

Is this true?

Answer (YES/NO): NO